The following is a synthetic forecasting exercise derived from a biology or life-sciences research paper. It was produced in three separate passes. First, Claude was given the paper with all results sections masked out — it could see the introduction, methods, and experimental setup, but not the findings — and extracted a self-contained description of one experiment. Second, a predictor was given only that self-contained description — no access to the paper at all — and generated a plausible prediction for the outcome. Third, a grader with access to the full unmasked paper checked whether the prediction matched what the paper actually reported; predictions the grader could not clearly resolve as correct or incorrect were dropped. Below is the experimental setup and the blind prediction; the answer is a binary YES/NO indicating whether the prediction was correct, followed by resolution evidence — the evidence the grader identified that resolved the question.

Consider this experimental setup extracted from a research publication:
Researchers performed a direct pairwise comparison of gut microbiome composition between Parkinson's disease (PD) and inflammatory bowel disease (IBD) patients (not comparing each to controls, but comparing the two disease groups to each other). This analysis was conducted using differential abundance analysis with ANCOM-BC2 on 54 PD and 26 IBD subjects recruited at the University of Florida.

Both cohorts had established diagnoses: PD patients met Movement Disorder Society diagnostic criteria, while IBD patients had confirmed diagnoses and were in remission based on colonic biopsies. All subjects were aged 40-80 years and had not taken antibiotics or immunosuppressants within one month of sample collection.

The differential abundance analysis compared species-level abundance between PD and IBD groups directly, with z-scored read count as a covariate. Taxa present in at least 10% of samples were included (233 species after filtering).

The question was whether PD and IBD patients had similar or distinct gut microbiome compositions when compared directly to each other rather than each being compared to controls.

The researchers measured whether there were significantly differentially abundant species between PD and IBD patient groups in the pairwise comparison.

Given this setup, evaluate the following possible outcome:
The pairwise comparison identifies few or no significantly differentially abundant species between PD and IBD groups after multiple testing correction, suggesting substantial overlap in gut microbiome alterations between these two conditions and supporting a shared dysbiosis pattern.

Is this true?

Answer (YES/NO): YES